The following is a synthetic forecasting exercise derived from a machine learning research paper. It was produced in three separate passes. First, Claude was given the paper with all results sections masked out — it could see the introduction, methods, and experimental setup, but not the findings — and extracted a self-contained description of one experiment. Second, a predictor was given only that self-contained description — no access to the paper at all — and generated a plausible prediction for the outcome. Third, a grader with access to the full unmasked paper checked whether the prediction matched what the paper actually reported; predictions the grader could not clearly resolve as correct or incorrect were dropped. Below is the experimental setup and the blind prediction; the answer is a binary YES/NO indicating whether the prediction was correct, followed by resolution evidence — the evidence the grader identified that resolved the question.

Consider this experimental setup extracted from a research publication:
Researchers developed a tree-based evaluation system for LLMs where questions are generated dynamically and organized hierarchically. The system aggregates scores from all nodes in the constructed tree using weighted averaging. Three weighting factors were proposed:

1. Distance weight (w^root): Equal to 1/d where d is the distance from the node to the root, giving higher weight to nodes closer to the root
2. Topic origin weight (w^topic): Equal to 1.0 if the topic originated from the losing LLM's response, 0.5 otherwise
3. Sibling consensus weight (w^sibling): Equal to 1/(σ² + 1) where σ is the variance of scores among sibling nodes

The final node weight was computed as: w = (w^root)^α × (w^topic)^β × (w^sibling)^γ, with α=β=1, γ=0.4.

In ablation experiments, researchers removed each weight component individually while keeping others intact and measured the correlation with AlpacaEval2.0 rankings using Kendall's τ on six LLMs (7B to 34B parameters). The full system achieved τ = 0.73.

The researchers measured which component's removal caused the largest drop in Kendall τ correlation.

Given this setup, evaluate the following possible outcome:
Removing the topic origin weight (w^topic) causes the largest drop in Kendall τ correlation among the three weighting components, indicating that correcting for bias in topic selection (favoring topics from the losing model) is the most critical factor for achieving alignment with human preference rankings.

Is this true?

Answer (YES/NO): NO